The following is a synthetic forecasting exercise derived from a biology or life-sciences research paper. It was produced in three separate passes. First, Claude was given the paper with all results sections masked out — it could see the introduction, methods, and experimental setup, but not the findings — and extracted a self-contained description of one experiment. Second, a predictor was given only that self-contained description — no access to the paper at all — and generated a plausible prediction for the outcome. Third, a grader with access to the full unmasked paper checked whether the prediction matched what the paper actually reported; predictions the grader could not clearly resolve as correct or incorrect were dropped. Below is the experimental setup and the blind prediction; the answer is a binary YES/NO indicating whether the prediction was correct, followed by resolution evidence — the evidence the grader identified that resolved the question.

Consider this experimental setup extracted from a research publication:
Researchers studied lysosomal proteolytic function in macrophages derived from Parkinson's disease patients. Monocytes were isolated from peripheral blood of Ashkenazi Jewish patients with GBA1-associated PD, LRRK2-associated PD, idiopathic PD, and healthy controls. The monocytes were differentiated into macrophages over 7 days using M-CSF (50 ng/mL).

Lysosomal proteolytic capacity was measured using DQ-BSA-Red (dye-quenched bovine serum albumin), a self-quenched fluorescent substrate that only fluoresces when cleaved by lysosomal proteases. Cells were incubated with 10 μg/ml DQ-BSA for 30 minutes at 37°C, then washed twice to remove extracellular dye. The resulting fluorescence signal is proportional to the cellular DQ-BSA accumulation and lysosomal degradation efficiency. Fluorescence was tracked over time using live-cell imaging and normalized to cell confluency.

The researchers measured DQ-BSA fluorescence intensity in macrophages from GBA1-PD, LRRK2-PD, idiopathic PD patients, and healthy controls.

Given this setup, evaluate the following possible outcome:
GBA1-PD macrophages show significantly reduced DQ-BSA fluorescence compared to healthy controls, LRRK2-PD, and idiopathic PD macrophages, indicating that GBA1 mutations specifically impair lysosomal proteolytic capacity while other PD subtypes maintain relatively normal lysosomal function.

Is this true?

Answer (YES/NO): NO